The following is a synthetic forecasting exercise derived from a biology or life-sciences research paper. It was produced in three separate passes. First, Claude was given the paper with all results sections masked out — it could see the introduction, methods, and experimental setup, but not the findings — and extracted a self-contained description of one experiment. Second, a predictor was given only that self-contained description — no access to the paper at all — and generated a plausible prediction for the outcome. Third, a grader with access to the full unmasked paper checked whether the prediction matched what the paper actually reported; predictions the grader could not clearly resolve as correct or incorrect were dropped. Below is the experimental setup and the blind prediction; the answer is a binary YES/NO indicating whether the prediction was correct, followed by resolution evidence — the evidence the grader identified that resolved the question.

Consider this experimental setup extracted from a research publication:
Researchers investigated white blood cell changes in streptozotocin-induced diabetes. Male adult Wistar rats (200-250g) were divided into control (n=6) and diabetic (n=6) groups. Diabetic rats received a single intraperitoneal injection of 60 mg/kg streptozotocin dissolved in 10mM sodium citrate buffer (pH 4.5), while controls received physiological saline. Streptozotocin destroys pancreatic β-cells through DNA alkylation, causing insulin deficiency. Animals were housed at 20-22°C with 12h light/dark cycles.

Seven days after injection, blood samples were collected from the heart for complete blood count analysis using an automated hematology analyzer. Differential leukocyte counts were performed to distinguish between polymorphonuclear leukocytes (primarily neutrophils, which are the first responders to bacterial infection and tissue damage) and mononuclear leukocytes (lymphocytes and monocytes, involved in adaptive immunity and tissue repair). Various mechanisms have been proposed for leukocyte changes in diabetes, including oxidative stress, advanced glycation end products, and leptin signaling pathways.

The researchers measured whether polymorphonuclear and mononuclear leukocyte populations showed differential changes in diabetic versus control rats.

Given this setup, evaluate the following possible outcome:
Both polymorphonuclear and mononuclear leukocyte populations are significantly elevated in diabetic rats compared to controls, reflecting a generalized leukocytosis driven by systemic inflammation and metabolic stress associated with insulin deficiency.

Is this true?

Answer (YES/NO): YES